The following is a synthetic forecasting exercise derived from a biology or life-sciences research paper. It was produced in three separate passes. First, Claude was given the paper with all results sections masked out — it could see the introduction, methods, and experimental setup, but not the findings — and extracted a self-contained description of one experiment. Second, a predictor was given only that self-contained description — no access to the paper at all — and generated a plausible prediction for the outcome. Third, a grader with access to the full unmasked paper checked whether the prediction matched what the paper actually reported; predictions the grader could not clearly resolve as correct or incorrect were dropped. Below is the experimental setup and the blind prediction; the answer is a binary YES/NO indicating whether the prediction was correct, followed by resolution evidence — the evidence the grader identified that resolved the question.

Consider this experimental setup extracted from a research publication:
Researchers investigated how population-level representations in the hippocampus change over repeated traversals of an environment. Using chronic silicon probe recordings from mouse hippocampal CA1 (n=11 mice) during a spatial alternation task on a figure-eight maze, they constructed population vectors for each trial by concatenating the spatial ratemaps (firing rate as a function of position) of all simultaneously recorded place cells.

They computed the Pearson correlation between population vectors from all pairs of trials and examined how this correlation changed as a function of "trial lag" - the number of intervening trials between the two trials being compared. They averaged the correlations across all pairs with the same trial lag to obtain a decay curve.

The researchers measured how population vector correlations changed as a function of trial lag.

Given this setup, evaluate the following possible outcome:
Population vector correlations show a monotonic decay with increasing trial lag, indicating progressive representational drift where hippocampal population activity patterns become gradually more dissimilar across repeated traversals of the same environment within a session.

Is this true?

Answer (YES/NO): YES